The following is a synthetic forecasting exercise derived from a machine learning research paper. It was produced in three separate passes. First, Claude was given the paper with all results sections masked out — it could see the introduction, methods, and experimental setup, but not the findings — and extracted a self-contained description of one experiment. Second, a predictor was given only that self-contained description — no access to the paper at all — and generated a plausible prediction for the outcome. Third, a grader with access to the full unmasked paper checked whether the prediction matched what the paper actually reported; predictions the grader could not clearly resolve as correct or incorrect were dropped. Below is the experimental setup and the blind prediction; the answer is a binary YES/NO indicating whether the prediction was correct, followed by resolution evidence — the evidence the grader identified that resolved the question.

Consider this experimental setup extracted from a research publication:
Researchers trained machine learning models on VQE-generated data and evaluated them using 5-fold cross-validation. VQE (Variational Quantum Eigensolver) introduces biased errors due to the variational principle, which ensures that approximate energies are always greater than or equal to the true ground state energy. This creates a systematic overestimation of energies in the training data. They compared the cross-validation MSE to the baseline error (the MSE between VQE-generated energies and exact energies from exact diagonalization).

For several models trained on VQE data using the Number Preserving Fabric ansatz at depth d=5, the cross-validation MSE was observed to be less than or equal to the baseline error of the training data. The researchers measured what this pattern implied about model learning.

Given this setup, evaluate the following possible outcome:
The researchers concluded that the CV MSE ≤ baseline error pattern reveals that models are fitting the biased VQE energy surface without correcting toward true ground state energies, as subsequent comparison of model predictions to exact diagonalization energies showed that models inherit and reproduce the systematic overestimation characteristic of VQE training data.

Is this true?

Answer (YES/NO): YES